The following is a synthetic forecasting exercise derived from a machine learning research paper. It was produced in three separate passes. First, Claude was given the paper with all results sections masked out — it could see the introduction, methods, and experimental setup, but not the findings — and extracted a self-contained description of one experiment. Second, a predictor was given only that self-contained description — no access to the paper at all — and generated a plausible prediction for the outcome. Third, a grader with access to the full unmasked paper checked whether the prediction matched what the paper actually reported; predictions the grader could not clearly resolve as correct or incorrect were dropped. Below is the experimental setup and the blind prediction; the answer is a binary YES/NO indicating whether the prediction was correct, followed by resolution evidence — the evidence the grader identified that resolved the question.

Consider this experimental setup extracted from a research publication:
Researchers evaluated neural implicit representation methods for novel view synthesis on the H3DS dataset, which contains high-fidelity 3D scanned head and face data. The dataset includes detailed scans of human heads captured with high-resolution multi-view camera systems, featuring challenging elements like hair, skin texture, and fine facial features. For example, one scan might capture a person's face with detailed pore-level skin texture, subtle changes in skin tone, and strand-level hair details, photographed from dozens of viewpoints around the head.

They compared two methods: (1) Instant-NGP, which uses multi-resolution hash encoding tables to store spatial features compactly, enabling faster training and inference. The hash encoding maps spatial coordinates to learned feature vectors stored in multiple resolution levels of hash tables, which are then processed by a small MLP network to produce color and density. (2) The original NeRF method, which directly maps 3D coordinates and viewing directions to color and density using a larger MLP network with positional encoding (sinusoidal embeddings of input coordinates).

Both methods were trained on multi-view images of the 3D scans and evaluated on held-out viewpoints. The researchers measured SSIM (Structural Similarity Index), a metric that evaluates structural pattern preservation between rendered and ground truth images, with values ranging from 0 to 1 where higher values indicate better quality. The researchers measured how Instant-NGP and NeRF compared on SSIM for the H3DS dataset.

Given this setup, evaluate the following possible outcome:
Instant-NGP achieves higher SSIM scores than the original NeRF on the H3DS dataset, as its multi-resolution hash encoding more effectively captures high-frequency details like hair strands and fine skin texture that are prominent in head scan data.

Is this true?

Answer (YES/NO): NO